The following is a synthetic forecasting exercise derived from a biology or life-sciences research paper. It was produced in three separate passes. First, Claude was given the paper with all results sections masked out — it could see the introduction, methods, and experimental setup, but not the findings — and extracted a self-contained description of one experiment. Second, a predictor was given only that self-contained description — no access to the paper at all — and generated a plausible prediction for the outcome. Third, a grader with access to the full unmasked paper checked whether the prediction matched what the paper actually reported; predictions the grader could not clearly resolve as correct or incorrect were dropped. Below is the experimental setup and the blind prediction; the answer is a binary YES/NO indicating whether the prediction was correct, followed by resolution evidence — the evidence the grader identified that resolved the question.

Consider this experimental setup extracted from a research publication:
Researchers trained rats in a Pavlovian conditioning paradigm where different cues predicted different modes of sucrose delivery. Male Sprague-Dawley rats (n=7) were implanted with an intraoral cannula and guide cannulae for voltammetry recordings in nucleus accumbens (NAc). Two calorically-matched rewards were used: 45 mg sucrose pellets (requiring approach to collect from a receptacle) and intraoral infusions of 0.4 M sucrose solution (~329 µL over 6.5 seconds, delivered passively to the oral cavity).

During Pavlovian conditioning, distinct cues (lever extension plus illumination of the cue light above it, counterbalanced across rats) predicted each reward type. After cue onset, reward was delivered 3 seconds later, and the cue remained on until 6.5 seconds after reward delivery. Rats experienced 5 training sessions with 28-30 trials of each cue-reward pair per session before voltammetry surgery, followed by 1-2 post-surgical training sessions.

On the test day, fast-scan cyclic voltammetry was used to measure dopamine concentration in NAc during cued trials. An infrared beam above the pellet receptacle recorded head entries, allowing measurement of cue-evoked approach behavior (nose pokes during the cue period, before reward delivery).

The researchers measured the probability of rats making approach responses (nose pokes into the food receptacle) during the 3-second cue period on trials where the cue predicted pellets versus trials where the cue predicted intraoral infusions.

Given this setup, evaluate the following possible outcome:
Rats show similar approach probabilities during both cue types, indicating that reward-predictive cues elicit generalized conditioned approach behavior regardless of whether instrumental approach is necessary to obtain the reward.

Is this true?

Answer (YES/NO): NO